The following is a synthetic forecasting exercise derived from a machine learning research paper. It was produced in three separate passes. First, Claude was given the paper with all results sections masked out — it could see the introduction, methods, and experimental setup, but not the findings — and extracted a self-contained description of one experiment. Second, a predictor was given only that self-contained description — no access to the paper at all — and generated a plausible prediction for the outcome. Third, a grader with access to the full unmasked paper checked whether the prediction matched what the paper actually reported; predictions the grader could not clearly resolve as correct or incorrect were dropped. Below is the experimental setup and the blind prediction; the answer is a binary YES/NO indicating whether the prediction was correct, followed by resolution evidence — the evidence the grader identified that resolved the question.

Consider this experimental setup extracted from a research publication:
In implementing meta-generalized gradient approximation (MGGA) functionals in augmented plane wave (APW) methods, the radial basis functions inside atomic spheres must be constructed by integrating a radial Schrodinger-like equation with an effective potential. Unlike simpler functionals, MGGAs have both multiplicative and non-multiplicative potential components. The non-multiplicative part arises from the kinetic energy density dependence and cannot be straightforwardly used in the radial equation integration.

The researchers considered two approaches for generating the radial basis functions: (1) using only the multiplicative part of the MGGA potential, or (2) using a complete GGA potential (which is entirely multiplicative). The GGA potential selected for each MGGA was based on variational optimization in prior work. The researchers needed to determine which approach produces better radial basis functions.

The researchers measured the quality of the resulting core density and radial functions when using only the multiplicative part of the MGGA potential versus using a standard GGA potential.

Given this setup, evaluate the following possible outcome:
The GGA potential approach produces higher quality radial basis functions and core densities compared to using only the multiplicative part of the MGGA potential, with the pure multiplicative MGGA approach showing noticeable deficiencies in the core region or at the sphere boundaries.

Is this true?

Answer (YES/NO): YES